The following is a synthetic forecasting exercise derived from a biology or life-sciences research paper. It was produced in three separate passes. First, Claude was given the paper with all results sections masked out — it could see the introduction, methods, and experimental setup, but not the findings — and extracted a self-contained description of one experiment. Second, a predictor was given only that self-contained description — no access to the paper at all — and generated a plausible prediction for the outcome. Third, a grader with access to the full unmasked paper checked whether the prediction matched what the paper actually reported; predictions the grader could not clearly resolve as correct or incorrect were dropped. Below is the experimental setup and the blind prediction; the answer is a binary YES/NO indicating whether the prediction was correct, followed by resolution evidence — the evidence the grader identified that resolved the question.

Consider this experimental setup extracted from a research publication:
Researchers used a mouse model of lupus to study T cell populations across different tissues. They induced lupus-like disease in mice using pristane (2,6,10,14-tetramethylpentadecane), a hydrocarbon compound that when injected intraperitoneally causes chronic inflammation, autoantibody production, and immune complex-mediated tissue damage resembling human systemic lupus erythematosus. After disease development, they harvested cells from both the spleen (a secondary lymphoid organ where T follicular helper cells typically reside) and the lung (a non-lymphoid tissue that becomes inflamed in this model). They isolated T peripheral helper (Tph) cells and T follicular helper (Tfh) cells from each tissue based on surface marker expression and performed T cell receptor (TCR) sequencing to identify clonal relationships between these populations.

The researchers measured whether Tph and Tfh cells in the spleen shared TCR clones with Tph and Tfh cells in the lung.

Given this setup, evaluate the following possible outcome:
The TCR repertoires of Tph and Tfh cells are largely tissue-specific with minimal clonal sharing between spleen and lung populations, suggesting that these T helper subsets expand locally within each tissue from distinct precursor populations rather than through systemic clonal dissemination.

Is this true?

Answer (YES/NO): NO